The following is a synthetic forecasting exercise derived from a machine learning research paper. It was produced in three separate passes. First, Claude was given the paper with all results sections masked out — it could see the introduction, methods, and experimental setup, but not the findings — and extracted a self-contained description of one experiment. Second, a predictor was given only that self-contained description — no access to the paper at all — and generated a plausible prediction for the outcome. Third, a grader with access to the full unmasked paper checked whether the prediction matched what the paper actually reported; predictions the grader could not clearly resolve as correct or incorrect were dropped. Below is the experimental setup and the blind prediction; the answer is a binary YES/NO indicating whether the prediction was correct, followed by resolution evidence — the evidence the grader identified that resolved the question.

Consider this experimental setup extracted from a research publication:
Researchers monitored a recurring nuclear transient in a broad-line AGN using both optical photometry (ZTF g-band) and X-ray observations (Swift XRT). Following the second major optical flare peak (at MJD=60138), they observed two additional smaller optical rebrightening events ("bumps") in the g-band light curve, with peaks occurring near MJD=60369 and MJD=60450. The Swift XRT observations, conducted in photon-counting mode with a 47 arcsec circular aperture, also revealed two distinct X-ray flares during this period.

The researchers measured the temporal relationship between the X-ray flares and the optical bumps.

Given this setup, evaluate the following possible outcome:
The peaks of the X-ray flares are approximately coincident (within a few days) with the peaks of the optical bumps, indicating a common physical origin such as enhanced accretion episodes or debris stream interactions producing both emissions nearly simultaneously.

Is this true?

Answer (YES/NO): NO